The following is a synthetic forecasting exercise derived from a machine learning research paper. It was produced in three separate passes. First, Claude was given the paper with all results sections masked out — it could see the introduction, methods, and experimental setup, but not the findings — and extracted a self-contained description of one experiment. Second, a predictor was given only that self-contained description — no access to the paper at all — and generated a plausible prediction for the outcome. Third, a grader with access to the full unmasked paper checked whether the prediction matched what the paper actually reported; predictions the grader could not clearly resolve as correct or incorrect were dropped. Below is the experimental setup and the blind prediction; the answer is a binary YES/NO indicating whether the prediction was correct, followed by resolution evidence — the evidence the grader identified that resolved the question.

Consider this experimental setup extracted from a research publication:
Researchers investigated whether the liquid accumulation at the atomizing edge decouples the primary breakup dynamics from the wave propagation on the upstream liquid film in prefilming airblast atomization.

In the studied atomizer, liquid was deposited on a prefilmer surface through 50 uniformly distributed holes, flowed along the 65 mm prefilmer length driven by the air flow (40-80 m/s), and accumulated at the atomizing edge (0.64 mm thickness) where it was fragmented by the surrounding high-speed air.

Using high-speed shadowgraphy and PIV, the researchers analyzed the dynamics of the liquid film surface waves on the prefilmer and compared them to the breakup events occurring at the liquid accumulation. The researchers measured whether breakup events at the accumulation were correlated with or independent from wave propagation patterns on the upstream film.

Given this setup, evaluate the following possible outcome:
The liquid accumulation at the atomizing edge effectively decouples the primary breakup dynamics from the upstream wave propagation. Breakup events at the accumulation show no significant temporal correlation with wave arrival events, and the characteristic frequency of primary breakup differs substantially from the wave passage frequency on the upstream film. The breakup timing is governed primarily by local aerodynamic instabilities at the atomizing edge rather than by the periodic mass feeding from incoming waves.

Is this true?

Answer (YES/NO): YES